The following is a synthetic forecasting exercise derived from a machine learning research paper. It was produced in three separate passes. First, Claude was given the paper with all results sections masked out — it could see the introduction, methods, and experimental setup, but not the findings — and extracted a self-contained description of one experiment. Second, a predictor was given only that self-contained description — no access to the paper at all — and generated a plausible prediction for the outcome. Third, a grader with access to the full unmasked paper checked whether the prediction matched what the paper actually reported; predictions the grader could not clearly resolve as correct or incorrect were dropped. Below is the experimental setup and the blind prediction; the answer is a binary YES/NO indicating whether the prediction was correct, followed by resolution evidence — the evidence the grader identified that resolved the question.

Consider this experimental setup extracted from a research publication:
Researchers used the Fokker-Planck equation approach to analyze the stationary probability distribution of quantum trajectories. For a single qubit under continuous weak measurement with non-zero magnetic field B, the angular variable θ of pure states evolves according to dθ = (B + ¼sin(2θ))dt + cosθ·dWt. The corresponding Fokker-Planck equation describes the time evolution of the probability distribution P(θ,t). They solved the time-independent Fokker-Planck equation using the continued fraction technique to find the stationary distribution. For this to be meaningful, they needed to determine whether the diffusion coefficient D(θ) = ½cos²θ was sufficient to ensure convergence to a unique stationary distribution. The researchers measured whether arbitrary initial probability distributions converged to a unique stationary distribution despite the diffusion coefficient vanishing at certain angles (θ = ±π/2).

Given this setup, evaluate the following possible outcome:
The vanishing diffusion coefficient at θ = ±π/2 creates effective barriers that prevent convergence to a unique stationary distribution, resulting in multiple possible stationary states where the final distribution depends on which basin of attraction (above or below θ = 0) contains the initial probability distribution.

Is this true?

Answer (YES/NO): NO